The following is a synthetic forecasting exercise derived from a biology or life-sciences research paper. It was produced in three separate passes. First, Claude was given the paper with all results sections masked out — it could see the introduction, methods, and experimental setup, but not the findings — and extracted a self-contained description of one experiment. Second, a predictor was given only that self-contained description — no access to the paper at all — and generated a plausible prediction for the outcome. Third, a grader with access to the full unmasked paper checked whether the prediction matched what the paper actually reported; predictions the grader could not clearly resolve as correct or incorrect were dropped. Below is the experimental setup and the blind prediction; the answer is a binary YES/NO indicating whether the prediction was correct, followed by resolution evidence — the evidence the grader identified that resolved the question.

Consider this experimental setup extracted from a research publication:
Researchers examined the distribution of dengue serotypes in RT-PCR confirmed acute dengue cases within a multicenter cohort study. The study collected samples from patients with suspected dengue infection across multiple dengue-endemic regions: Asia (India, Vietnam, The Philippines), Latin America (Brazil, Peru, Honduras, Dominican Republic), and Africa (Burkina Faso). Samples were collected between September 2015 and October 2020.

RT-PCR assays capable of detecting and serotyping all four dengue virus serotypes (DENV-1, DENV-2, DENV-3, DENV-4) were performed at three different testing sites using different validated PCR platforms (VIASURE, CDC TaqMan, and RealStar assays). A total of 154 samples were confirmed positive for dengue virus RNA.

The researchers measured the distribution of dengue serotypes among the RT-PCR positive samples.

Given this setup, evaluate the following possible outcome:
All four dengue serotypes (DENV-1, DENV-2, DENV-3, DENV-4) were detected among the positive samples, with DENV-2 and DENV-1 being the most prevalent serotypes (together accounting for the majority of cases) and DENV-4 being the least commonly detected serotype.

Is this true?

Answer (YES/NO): NO